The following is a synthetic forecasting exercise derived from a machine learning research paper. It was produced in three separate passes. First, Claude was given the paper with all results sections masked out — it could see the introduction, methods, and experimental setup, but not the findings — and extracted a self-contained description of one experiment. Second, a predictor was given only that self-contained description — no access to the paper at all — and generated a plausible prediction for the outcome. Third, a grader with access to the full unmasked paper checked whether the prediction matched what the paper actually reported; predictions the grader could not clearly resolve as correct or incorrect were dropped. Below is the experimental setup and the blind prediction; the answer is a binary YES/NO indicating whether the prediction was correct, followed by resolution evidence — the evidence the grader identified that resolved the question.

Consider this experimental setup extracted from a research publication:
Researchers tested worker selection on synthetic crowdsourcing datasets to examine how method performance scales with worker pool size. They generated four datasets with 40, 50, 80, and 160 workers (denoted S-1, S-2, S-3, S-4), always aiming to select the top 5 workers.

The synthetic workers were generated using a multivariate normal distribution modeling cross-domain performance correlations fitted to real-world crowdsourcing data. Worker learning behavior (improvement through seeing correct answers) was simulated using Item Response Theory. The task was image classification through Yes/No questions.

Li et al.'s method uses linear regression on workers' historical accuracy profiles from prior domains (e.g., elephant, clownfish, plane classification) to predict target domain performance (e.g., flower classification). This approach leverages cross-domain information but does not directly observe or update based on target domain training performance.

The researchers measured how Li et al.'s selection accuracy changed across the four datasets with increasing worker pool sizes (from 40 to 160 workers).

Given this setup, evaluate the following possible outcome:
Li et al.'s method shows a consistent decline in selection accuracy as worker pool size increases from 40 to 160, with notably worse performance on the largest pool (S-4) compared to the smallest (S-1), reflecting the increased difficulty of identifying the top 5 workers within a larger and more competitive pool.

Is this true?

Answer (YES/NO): NO